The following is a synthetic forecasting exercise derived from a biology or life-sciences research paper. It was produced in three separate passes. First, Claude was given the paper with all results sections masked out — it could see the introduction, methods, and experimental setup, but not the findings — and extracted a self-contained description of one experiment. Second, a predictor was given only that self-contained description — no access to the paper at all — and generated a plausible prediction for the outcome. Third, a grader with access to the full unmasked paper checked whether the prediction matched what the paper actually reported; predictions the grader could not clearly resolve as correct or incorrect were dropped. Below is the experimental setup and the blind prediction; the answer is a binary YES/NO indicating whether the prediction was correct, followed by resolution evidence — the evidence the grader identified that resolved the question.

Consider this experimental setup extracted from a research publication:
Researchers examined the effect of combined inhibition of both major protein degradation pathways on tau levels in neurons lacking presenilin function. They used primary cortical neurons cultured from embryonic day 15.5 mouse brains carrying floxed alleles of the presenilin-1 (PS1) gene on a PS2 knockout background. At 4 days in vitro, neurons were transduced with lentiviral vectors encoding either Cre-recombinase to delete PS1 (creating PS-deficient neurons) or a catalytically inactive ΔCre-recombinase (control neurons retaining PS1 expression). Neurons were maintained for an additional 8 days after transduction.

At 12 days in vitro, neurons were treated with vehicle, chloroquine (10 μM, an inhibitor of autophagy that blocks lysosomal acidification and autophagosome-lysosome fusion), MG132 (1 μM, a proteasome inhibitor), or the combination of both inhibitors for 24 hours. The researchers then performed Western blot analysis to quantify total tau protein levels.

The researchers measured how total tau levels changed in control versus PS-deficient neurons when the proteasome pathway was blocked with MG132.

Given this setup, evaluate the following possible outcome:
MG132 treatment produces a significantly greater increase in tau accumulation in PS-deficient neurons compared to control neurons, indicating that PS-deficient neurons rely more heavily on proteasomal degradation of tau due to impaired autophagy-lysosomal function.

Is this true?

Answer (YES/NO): NO